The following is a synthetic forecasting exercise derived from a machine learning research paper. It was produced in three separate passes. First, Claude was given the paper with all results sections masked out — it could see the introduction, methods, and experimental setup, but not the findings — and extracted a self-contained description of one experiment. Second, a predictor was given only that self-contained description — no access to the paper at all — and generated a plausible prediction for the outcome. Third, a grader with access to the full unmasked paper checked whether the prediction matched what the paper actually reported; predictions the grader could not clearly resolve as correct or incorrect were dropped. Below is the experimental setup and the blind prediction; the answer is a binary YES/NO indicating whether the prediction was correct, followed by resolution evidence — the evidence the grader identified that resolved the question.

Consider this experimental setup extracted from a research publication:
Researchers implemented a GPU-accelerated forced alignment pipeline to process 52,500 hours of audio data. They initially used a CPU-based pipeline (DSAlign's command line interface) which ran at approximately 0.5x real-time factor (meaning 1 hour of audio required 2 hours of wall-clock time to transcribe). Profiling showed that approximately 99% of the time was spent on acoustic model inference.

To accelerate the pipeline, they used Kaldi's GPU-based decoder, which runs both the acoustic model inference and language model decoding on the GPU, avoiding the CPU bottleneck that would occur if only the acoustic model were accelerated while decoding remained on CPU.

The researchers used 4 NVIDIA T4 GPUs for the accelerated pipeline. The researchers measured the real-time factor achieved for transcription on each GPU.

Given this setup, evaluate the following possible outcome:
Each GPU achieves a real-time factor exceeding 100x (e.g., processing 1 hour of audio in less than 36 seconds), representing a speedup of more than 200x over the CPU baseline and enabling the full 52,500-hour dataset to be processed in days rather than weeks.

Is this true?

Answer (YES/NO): YES